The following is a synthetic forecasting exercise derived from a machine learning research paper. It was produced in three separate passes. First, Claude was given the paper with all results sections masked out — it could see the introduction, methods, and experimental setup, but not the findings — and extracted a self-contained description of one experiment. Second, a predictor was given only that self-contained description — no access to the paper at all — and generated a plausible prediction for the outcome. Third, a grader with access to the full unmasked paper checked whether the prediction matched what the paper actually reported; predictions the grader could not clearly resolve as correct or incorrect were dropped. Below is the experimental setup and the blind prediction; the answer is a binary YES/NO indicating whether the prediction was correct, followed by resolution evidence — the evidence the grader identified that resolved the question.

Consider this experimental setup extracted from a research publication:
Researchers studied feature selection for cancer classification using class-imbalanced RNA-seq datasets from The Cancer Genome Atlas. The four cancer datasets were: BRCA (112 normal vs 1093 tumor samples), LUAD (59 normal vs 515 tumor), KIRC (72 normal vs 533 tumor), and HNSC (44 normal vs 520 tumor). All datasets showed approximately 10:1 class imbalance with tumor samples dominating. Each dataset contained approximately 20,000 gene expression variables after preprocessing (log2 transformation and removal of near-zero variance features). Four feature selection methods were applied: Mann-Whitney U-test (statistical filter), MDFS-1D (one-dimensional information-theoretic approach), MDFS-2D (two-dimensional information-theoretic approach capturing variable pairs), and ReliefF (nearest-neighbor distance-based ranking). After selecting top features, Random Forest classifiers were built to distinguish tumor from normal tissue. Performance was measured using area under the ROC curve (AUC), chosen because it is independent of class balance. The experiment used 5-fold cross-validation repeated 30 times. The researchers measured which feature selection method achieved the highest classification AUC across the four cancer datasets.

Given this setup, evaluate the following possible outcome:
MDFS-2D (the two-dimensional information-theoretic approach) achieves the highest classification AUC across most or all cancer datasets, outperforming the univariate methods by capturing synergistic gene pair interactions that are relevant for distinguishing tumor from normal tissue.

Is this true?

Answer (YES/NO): NO